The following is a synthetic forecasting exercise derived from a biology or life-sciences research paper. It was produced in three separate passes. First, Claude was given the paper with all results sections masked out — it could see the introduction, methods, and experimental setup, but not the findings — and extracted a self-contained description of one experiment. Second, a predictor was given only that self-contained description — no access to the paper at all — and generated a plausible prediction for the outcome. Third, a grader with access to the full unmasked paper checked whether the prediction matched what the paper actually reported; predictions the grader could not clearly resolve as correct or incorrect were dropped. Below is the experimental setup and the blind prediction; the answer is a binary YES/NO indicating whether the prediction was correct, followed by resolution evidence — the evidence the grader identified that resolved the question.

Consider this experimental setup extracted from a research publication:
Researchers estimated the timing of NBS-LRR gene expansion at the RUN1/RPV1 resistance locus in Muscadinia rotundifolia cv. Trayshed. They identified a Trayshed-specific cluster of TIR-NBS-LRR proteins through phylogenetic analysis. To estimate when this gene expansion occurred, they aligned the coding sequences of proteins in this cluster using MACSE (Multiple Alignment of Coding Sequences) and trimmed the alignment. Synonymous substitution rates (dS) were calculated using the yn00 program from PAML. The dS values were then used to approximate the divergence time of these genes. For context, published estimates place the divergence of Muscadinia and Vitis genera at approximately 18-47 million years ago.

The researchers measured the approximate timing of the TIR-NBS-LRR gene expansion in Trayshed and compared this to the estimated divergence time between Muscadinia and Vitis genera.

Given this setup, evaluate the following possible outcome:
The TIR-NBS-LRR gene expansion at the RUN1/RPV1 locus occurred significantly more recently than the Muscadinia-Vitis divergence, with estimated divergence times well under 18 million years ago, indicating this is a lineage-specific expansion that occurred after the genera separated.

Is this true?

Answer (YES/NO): NO